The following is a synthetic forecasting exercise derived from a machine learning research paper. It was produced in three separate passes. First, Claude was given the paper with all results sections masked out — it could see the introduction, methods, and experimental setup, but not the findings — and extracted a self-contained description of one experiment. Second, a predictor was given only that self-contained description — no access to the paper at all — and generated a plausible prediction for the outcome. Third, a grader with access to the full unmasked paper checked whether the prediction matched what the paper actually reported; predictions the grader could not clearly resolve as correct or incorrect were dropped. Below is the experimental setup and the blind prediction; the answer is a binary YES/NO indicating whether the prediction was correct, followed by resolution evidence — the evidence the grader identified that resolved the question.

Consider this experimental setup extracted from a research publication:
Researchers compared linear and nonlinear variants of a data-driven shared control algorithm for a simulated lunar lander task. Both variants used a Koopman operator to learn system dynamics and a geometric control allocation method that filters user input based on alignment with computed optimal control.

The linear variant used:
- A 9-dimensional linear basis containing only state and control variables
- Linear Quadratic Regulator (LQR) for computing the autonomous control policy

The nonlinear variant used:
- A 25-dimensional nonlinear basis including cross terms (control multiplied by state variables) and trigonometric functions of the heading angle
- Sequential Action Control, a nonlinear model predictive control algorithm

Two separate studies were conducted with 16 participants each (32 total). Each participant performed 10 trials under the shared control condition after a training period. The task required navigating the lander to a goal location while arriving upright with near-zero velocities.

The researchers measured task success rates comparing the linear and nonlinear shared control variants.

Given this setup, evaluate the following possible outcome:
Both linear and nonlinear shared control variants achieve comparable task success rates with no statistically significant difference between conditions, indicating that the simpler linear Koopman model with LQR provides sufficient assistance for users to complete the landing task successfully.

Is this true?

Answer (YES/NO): NO